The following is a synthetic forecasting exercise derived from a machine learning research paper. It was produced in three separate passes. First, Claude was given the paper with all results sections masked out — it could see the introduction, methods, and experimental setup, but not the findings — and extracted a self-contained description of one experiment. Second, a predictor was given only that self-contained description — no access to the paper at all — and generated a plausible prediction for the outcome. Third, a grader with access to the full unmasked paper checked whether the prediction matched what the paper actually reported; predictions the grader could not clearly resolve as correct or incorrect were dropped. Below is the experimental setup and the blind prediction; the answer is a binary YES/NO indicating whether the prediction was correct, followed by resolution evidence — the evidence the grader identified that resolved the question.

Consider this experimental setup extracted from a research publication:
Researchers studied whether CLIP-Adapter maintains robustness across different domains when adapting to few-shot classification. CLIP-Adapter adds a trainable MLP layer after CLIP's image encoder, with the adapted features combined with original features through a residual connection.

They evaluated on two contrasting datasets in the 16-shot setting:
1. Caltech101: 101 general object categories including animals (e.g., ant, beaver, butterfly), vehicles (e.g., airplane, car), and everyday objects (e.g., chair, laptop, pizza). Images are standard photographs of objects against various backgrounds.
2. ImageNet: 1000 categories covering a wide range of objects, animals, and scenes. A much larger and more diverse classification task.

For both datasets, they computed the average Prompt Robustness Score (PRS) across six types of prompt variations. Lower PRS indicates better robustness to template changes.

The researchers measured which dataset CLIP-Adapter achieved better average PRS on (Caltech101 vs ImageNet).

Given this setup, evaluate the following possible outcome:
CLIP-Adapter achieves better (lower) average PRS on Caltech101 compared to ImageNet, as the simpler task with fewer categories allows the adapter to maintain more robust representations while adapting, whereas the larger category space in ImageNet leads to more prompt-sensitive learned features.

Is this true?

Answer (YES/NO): YES